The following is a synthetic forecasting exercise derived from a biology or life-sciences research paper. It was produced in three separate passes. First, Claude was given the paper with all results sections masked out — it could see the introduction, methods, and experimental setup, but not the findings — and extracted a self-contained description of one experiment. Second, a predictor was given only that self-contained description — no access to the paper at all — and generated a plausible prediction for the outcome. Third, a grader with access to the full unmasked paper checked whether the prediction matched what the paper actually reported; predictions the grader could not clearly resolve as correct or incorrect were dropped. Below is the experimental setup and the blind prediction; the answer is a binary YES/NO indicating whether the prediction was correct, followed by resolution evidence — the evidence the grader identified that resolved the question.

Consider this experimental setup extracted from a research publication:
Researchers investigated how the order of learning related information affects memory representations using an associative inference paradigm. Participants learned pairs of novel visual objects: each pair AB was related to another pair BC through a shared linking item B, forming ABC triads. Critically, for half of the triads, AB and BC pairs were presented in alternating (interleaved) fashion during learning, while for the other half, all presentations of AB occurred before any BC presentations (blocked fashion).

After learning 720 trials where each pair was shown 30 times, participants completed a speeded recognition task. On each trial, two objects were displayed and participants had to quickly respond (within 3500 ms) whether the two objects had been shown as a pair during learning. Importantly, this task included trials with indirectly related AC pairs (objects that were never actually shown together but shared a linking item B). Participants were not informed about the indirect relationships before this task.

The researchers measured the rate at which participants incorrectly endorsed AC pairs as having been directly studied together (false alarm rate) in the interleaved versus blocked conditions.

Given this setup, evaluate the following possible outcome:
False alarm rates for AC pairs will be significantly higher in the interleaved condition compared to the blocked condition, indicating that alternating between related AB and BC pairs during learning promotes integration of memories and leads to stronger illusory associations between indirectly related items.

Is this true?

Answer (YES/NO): YES